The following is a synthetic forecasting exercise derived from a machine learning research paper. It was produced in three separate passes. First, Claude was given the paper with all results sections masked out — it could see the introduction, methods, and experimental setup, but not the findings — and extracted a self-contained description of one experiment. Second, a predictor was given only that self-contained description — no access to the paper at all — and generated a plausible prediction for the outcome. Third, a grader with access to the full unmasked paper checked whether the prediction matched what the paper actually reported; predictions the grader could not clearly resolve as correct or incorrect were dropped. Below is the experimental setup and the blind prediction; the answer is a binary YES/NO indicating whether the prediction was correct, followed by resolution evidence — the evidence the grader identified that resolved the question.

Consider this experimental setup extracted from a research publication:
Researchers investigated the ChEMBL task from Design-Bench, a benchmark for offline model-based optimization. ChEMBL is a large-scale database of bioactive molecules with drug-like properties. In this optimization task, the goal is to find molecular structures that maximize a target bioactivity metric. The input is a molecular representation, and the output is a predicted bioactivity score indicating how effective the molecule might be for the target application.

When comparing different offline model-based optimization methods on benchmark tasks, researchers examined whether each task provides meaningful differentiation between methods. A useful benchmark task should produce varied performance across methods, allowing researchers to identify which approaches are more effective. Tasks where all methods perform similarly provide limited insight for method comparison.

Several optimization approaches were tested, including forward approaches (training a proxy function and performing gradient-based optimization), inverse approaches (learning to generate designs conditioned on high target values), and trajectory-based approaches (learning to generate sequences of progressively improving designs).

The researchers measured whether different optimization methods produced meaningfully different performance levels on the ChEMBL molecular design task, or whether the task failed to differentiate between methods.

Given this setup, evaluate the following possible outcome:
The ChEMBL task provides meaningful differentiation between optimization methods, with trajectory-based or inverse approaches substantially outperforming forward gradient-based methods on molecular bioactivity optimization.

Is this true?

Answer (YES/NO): NO